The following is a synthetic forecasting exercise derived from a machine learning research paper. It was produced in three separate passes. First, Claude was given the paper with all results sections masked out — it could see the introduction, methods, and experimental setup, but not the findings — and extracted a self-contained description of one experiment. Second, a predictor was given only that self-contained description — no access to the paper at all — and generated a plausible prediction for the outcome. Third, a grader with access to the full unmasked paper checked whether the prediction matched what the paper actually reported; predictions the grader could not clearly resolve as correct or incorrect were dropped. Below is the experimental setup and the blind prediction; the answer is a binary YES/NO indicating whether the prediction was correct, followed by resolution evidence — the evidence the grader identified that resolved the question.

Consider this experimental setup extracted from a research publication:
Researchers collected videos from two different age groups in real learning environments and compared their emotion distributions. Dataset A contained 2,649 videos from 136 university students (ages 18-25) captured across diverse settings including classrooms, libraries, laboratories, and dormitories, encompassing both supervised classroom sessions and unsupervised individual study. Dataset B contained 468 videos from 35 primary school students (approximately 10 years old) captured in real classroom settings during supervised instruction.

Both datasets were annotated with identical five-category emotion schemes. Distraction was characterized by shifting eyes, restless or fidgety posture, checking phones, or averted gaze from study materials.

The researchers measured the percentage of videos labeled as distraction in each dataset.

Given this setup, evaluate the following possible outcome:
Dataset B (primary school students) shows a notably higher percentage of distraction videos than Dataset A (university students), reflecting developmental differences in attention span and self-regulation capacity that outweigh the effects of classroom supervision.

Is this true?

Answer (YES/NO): NO